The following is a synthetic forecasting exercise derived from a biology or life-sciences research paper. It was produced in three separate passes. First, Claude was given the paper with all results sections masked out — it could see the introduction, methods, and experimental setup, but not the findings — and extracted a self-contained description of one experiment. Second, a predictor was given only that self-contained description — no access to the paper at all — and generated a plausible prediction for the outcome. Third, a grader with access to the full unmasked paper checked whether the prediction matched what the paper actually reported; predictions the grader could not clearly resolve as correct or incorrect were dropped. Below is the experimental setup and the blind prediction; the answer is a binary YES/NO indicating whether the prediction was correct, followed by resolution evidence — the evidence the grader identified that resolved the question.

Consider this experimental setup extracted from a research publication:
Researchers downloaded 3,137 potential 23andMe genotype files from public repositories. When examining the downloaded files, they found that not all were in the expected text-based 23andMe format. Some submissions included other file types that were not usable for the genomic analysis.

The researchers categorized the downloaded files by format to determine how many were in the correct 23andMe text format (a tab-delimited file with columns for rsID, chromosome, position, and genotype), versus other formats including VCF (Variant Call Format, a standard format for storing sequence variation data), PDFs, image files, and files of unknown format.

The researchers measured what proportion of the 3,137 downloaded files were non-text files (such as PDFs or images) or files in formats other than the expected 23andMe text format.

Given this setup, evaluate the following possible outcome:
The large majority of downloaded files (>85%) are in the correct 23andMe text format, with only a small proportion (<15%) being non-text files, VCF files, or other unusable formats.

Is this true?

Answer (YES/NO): YES